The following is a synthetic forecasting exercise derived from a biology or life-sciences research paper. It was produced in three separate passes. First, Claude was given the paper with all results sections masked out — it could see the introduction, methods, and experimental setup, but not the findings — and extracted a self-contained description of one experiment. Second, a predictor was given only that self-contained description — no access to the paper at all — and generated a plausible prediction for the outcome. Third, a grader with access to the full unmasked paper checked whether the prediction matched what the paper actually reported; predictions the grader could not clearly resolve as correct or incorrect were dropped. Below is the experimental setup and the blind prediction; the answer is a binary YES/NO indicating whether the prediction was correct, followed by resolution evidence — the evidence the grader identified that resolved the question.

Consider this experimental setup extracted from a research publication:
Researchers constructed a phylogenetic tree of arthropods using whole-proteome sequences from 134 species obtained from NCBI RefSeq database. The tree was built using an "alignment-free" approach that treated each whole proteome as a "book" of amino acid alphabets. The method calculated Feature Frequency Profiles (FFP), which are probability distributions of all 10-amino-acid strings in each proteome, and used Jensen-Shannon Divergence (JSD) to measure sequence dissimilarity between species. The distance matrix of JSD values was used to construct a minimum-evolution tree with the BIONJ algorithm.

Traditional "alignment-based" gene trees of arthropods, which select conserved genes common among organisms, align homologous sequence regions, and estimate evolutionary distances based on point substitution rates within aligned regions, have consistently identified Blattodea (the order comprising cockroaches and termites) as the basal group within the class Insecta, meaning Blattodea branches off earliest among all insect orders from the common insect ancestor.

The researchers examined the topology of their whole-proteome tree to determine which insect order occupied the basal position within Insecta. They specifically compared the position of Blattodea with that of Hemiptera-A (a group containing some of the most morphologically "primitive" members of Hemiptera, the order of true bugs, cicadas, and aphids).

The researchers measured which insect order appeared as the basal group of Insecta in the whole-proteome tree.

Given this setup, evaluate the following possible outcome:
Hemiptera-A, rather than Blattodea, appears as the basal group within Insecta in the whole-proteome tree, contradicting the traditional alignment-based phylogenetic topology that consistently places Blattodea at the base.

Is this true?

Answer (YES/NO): YES